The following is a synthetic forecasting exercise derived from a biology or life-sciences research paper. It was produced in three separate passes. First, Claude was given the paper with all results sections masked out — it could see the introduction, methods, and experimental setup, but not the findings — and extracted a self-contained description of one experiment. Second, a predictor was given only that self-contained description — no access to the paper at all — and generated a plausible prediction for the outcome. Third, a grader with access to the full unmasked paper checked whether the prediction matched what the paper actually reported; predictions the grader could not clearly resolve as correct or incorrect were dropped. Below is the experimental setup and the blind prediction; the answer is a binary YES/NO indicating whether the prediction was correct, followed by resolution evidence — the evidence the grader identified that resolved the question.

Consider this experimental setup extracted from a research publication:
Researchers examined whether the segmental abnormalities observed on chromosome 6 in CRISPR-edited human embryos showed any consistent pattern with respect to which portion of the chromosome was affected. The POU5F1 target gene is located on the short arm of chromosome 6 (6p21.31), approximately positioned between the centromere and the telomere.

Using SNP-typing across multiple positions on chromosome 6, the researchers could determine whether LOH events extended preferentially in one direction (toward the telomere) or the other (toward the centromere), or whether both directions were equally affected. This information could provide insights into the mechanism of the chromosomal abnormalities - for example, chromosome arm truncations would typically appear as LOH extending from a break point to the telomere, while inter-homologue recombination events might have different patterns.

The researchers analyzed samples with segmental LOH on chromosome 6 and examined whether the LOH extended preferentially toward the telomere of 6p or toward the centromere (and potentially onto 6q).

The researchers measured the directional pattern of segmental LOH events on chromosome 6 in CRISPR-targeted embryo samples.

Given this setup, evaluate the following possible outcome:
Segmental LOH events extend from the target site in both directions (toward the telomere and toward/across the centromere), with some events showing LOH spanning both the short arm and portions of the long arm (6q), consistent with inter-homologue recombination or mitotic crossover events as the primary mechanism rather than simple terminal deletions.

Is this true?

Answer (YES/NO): NO